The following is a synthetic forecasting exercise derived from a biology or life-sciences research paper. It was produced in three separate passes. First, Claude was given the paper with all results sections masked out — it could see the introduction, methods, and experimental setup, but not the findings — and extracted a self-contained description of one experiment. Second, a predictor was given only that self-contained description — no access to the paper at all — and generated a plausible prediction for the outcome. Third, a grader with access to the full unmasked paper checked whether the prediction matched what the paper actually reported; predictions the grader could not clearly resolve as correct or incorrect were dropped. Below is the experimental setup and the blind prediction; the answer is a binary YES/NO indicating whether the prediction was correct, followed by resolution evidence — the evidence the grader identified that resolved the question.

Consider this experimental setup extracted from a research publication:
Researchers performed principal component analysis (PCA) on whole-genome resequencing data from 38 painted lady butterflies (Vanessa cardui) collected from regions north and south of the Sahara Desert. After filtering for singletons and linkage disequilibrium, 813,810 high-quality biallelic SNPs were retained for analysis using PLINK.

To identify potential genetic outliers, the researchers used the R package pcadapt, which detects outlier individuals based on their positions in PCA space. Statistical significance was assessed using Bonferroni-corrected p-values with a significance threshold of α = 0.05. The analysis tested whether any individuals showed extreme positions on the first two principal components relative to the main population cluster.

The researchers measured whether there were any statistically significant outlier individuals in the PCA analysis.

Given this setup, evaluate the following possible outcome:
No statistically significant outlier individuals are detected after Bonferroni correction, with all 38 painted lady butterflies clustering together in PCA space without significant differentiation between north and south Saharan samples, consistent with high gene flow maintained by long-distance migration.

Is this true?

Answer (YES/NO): NO